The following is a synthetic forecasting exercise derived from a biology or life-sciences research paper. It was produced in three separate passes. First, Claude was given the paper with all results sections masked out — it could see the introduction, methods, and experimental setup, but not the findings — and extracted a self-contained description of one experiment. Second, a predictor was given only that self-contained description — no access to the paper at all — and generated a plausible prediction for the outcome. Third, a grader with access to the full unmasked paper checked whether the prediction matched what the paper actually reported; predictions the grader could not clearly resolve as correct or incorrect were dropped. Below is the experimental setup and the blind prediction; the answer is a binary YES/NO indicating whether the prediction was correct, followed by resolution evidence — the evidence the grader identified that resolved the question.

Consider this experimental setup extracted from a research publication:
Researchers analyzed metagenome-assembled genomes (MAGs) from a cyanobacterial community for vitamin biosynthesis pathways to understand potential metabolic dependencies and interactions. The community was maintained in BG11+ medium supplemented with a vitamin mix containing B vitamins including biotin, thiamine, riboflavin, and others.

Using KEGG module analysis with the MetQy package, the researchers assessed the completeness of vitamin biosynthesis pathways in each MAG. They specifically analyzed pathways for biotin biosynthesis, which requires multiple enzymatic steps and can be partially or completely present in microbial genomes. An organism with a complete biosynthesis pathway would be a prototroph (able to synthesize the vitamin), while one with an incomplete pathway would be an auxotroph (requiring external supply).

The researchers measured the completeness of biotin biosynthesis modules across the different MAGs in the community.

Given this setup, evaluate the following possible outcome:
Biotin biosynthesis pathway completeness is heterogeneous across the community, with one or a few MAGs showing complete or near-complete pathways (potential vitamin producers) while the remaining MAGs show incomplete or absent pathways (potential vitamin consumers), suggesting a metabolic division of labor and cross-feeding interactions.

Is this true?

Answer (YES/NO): YES